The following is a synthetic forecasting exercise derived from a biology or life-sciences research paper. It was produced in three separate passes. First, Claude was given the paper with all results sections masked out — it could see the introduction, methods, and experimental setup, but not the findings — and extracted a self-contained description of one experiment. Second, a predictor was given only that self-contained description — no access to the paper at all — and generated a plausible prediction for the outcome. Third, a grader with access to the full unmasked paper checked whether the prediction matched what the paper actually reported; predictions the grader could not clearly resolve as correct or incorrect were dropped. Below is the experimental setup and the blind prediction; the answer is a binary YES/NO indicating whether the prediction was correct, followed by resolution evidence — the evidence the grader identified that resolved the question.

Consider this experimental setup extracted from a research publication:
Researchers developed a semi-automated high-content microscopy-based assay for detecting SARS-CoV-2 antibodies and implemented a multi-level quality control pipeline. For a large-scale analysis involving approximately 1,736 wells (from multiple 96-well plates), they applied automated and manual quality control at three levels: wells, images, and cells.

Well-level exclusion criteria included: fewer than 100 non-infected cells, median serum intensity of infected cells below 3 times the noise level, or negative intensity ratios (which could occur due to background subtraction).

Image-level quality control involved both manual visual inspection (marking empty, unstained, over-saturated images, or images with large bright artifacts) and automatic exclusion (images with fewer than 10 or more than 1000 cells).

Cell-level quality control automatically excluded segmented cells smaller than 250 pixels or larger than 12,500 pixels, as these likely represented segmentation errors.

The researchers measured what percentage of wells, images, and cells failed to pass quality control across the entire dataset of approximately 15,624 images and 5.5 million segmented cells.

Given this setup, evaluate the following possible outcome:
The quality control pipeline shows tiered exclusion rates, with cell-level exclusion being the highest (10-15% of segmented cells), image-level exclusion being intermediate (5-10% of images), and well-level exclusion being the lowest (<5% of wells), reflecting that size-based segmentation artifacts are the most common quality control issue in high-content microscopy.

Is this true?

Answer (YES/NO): NO